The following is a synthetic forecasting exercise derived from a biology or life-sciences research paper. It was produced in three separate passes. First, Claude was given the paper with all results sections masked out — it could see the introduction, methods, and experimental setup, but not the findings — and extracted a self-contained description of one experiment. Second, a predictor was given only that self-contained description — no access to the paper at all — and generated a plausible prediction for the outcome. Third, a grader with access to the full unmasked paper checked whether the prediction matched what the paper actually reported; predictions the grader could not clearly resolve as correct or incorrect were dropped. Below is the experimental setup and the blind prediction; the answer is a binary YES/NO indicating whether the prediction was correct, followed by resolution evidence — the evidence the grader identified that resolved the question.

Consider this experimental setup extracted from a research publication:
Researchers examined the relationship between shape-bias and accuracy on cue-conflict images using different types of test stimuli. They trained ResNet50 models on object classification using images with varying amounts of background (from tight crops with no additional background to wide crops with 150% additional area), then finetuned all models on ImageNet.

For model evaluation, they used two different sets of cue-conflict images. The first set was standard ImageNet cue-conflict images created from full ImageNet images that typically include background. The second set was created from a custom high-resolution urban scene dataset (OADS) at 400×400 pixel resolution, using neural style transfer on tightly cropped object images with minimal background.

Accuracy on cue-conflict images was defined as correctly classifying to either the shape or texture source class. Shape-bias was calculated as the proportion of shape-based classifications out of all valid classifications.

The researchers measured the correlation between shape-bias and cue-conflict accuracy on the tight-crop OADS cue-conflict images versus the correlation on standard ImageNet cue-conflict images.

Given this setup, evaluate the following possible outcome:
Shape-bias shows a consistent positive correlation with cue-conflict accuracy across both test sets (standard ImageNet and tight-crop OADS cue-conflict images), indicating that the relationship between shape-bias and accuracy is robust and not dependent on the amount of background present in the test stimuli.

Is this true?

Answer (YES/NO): NO